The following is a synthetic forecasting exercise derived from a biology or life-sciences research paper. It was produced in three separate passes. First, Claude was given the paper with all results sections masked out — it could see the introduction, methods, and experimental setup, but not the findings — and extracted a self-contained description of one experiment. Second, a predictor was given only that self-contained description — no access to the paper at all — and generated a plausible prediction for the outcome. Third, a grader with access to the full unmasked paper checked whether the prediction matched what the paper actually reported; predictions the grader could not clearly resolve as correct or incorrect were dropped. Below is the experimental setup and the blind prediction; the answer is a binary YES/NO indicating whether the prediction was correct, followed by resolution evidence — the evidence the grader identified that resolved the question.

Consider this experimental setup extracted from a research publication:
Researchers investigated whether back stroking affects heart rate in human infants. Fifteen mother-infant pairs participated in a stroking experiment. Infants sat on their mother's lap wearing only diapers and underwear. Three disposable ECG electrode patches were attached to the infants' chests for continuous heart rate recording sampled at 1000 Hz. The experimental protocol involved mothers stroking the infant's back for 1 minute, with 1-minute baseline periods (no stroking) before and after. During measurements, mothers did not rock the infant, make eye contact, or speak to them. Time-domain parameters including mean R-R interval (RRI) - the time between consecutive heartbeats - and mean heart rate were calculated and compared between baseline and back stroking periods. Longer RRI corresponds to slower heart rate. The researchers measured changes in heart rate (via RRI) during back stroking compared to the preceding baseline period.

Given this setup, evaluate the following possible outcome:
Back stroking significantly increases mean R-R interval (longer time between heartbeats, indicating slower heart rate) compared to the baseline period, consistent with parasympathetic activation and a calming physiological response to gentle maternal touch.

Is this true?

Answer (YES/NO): YES